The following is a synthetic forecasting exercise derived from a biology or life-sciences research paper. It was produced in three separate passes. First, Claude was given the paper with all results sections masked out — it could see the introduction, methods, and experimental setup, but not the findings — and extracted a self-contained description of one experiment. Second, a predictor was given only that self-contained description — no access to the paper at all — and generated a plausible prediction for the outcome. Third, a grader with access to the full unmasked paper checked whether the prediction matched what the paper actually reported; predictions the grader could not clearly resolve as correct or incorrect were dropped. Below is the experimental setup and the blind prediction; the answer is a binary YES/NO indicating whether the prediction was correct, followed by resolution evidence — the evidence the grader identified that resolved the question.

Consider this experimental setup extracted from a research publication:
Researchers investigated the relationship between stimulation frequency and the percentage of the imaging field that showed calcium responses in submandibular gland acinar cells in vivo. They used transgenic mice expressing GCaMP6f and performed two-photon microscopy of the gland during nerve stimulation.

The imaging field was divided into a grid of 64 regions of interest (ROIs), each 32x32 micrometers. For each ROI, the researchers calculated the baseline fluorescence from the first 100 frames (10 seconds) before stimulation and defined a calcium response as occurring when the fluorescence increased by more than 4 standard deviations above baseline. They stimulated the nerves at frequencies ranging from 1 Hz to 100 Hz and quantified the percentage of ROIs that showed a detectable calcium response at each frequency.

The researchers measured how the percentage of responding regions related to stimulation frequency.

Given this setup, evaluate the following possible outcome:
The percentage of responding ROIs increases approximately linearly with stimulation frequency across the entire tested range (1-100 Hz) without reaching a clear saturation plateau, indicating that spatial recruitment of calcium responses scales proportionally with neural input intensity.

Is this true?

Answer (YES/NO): NO